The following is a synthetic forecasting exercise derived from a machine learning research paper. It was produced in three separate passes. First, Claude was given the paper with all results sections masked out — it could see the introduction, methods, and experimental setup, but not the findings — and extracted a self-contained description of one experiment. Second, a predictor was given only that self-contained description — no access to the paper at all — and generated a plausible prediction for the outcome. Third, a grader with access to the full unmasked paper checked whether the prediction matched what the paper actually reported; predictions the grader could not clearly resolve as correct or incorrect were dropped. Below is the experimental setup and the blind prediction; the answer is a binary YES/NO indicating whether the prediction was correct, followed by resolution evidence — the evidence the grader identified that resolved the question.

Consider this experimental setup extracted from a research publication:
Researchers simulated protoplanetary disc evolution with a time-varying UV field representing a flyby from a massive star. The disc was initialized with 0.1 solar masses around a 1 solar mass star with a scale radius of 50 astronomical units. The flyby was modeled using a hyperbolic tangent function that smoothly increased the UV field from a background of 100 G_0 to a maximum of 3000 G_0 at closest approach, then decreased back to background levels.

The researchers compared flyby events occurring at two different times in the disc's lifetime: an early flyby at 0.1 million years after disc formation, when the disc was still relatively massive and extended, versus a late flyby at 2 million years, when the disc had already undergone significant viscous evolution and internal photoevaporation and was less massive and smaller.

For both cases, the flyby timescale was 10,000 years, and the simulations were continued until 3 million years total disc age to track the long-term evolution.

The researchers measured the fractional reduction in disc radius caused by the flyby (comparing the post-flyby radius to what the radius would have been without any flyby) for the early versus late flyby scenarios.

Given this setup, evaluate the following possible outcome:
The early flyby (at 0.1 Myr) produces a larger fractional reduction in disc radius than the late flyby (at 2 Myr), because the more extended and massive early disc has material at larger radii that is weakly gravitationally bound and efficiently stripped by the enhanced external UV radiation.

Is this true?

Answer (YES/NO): NO